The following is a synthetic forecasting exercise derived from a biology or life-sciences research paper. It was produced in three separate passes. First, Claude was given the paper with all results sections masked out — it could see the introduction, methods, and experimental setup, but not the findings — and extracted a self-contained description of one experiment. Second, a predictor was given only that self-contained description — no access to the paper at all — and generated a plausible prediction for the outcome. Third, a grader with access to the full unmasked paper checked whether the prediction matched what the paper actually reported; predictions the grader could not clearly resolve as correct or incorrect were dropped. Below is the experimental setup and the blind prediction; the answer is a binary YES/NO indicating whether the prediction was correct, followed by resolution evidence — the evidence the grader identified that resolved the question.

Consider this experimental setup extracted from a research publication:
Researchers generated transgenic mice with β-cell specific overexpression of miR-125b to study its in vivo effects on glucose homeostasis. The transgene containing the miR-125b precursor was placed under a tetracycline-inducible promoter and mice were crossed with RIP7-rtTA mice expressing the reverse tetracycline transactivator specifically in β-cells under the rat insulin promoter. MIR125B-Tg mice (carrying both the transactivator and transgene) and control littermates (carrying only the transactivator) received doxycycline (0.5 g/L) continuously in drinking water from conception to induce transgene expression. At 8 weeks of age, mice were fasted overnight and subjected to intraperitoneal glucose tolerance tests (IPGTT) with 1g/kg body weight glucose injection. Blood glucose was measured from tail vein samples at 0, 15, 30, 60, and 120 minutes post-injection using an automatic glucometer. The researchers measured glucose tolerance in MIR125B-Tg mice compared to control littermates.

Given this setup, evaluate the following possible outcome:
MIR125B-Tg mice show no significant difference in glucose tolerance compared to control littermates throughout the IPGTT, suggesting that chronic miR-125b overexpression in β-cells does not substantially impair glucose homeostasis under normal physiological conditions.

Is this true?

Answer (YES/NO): NO